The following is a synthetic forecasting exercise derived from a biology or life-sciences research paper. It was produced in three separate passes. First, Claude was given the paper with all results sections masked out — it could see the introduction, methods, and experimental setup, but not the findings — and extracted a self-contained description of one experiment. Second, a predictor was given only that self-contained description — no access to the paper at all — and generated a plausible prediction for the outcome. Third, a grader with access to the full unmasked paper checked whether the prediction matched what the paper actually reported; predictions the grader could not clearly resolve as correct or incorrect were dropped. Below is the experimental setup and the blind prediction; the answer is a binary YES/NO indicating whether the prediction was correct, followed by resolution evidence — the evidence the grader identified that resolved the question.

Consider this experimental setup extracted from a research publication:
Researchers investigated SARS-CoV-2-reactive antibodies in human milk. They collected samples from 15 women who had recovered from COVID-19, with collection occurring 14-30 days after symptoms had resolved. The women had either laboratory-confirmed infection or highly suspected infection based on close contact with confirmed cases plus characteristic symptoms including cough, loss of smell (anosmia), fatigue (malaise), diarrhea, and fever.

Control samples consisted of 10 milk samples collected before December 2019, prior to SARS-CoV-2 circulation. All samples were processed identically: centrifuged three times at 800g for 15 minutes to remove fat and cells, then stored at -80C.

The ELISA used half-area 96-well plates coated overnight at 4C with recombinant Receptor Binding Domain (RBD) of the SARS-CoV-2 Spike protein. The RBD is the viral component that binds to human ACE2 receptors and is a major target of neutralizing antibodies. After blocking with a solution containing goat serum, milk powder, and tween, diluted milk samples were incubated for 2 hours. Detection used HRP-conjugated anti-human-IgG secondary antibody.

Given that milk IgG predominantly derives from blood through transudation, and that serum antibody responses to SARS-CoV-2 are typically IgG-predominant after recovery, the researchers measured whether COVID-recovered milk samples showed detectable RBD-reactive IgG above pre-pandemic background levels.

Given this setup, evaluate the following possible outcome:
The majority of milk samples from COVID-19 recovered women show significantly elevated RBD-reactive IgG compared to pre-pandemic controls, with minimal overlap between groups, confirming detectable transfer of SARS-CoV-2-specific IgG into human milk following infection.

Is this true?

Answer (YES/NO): NO